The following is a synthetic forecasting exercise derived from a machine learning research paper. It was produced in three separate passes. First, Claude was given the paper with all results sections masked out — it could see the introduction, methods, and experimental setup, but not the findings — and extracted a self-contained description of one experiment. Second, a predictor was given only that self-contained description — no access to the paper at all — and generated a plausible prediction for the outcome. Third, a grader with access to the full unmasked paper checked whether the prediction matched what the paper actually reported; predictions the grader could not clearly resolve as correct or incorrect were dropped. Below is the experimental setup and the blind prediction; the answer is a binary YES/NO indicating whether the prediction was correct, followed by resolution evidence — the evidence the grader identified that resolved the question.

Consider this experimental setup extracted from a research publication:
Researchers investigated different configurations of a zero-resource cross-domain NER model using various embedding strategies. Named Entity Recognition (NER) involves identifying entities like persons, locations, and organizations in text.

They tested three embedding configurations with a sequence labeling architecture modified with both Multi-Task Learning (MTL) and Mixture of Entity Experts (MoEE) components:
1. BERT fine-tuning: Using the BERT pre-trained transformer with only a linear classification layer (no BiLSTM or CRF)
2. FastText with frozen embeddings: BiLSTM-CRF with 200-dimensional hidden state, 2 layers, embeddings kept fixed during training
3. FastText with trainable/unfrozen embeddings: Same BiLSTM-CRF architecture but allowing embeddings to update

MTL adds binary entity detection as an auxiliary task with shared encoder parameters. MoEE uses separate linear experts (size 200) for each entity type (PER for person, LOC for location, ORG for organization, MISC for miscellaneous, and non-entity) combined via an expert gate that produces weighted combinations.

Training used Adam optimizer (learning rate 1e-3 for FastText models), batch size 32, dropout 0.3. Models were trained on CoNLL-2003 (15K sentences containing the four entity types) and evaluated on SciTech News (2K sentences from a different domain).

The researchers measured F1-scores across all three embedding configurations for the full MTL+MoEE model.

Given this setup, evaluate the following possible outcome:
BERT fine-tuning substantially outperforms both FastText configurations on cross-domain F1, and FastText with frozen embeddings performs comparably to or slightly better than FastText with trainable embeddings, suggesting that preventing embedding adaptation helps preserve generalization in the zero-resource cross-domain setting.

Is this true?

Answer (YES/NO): NO